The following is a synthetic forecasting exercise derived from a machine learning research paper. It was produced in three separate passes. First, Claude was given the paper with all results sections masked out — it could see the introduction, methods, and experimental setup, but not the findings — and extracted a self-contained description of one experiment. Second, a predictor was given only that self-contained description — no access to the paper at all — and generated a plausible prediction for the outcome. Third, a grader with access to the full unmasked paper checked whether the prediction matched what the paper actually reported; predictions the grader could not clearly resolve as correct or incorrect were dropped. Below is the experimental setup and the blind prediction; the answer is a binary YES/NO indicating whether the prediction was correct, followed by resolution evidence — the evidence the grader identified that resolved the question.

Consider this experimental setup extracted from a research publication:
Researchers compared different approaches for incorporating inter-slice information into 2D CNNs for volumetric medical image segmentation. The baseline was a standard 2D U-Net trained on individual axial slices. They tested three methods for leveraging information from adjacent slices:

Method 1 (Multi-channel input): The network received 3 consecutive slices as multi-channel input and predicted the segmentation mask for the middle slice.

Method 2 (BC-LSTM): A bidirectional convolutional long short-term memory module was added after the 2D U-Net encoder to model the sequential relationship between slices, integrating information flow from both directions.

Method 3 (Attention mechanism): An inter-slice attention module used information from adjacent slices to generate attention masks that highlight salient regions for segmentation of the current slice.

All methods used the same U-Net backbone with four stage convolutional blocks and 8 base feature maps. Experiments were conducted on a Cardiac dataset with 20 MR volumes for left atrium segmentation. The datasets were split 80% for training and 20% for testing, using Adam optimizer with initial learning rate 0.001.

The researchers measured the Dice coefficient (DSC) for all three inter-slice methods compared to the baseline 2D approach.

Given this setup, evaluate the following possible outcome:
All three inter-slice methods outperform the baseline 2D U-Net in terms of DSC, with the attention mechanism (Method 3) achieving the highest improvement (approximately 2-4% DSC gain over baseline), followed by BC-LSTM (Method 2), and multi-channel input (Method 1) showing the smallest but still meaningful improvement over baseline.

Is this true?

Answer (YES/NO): NO